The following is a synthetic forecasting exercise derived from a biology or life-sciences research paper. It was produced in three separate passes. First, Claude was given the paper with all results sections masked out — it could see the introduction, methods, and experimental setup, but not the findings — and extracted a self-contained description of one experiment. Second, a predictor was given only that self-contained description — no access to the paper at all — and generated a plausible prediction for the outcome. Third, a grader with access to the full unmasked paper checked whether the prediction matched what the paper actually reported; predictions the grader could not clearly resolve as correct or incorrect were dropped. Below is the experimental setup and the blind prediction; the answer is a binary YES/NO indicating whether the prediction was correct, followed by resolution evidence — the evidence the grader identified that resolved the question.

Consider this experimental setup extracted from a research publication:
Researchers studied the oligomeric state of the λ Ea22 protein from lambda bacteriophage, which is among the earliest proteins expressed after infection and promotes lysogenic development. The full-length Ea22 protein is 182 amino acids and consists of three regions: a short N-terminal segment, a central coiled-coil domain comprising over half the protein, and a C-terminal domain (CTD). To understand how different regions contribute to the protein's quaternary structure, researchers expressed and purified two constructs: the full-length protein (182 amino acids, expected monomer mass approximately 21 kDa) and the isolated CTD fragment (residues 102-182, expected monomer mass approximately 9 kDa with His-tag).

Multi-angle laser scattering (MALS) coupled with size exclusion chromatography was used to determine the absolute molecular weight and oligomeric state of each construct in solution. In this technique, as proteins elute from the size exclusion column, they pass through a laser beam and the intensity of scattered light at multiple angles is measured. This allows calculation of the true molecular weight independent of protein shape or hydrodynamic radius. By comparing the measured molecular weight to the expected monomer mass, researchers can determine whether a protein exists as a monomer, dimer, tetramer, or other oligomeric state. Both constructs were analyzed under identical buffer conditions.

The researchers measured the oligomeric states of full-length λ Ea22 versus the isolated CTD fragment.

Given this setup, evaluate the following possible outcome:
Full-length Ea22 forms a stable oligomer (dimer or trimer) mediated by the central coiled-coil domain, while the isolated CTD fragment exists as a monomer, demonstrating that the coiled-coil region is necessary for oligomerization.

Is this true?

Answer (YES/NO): NO